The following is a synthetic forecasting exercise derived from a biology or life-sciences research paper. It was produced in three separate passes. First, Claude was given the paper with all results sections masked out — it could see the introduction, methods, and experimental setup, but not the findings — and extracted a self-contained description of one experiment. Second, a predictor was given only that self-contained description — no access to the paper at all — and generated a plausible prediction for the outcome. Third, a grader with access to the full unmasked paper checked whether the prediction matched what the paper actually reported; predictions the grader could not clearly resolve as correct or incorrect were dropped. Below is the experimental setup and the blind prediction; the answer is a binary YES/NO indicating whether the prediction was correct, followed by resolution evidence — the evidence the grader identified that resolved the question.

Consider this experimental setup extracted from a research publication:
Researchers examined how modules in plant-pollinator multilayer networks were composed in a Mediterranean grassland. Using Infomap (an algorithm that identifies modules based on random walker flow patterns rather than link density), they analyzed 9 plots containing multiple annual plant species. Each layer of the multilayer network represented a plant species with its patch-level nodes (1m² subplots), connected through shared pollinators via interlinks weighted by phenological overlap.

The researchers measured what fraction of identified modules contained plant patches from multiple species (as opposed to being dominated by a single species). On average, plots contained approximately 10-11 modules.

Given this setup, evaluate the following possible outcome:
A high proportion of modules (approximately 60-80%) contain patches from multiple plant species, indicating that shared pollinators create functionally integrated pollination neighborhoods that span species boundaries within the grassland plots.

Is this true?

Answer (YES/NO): NO